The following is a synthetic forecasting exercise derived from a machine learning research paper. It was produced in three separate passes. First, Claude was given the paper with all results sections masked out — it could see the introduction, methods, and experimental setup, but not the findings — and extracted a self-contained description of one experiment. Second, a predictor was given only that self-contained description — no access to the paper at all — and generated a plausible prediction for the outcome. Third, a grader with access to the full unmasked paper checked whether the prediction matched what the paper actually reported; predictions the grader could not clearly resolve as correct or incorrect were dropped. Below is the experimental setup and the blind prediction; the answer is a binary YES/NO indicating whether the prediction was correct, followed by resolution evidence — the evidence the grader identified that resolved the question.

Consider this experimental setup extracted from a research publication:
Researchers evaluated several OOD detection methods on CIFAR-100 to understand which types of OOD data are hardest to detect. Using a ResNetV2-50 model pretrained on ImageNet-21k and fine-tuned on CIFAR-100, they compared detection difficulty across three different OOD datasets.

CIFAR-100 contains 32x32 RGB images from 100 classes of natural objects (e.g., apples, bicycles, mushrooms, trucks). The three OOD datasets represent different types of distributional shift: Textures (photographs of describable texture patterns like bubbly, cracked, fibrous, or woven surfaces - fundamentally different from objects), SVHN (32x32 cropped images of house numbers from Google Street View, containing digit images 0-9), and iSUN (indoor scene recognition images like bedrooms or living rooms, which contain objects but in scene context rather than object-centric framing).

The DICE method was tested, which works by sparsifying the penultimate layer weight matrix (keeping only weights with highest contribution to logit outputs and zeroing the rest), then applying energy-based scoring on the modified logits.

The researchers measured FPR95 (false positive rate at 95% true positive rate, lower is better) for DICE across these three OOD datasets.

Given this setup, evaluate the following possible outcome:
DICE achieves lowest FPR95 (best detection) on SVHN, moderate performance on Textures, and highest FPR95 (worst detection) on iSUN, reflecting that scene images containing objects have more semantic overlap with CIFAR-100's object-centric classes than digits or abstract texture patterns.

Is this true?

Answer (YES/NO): NO